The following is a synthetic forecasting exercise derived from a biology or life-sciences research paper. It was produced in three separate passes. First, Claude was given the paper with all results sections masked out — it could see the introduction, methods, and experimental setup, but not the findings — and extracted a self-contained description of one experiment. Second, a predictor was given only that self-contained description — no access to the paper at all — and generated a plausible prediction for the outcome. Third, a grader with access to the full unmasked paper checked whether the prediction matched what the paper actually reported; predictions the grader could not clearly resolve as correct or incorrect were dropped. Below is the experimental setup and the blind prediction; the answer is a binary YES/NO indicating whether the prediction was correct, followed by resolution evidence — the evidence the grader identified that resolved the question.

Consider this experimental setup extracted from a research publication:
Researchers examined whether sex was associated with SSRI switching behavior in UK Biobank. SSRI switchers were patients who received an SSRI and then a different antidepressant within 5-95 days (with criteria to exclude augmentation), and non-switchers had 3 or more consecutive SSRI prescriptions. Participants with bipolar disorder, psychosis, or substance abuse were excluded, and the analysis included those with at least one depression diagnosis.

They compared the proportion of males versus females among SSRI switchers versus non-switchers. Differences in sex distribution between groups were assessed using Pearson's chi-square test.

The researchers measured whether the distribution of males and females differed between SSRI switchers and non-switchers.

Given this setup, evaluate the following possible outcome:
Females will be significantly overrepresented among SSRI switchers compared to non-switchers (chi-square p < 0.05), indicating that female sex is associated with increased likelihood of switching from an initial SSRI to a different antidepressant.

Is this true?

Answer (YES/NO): NO